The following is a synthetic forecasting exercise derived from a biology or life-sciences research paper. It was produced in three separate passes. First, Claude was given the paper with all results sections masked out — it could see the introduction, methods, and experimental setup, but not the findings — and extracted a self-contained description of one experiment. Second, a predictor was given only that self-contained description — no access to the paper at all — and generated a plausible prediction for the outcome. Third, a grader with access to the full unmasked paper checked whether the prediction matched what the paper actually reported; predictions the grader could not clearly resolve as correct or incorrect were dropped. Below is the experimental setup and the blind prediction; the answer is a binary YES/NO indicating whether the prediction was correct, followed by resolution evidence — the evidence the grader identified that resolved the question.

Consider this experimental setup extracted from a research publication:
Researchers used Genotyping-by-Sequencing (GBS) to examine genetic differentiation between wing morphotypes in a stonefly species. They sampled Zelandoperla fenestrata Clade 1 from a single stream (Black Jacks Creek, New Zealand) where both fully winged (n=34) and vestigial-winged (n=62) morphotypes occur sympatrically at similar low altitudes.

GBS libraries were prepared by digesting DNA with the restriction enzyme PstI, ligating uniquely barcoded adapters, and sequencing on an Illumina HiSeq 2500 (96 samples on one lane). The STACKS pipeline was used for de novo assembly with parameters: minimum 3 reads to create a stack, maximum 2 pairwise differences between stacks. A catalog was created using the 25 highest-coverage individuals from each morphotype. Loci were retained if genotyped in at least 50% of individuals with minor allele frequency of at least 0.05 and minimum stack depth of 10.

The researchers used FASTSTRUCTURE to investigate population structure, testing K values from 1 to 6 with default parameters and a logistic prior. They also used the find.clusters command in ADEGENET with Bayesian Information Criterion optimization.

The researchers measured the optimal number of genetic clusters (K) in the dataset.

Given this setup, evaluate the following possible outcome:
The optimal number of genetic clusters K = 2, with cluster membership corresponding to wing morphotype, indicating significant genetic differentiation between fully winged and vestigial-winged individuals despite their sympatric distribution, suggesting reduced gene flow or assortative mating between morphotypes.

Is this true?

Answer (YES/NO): NO